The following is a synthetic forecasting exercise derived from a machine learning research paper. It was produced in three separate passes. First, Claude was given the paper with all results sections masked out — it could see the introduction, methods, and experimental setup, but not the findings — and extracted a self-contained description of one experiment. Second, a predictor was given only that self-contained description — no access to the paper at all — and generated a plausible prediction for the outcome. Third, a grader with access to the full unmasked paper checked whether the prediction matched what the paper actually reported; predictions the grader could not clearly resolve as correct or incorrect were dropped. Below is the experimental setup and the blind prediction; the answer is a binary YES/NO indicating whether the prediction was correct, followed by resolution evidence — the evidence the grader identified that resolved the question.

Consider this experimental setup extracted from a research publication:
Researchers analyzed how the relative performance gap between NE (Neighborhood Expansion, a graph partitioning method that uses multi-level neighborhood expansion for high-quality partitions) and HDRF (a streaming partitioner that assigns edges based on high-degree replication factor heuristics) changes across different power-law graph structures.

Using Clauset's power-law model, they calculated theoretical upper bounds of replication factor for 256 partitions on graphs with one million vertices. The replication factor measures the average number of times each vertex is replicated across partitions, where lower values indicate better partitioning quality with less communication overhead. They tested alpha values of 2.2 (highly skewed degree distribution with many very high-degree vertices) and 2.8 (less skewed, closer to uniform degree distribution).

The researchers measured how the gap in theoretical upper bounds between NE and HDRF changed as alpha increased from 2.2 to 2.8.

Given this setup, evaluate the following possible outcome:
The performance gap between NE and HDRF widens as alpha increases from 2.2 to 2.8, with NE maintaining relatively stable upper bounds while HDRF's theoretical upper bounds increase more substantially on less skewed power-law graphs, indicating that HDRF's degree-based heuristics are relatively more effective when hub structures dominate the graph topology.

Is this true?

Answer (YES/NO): NO